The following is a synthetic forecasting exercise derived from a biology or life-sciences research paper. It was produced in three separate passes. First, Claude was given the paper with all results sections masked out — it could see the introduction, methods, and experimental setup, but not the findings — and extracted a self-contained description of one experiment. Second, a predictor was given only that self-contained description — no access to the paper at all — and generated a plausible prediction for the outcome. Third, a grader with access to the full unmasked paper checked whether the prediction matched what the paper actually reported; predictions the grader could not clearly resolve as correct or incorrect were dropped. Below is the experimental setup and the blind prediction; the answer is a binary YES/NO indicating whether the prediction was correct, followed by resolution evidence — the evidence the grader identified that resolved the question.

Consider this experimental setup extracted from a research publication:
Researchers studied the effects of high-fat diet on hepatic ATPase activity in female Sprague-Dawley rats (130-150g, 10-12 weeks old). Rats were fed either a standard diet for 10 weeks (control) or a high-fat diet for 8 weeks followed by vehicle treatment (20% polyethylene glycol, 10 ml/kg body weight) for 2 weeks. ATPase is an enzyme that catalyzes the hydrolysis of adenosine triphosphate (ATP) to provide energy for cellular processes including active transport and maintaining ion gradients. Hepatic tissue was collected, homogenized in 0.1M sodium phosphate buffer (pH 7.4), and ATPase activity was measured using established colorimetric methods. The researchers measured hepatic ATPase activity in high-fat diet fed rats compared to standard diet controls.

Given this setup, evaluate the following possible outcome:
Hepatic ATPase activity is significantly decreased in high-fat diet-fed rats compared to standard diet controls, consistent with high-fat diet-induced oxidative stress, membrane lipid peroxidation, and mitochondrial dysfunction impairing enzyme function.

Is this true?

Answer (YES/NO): YES